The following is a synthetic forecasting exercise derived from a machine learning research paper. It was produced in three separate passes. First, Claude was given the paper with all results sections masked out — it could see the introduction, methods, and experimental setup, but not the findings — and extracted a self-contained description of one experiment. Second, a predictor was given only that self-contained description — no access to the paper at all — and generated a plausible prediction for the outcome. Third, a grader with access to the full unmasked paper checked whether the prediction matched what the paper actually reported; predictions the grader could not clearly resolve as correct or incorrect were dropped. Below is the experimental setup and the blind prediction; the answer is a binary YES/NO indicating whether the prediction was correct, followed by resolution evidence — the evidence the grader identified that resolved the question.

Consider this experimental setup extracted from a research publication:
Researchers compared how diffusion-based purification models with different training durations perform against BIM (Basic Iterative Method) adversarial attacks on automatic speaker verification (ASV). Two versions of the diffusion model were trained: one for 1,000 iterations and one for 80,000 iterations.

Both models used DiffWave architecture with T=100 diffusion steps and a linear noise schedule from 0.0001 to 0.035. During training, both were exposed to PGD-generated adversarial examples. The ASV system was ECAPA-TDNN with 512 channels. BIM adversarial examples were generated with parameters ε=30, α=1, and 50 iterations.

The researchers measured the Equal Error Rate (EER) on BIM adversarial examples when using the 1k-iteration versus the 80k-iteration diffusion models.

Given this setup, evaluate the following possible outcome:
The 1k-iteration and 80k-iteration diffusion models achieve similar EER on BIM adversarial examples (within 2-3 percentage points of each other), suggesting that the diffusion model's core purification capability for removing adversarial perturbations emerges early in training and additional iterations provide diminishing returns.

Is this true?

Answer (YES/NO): YES